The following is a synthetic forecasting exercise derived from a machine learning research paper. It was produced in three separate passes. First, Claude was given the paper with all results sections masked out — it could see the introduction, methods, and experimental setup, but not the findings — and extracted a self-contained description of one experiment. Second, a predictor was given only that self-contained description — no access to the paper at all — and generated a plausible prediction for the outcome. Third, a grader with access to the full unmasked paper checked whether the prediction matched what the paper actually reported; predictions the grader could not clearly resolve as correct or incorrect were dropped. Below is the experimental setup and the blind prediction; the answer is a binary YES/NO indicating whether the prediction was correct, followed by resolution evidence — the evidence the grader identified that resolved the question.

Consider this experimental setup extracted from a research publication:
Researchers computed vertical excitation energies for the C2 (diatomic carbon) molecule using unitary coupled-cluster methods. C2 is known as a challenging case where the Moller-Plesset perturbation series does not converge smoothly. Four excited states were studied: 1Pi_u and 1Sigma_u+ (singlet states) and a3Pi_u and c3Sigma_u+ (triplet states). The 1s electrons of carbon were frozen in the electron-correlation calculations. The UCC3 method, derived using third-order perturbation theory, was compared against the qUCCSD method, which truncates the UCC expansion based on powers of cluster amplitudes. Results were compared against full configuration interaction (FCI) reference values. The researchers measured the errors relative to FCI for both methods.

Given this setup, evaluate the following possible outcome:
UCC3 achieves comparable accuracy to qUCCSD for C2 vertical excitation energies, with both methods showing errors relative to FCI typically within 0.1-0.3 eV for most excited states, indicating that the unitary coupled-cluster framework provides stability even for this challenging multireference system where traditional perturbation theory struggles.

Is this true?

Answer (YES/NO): NO